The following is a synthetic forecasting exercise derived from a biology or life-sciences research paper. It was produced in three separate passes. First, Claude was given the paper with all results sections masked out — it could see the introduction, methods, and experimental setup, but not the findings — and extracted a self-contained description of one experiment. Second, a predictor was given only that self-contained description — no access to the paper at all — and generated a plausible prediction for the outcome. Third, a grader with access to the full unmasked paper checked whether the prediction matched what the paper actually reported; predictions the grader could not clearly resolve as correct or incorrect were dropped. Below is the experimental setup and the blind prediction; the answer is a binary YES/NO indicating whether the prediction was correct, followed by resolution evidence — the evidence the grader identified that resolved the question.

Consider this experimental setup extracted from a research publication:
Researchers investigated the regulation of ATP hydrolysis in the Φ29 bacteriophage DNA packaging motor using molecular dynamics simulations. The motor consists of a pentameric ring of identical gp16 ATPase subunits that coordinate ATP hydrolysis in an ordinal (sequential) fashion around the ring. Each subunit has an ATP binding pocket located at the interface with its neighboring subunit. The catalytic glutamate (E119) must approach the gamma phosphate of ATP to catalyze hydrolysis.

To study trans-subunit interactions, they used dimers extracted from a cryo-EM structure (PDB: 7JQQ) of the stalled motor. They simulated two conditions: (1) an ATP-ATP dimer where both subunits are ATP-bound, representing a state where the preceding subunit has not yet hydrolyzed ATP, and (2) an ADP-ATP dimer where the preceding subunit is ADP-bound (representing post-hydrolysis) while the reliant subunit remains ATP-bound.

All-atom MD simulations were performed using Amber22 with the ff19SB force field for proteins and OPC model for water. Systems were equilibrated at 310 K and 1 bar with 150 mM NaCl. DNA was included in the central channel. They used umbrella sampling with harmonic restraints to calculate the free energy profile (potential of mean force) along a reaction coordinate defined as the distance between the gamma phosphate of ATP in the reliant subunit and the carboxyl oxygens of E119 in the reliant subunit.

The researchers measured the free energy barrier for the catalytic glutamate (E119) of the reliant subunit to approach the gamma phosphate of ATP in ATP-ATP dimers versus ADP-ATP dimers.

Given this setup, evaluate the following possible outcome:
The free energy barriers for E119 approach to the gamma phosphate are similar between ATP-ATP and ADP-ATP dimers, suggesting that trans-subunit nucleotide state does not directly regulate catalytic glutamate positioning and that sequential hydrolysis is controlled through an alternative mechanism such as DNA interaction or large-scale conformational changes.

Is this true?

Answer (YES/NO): NO